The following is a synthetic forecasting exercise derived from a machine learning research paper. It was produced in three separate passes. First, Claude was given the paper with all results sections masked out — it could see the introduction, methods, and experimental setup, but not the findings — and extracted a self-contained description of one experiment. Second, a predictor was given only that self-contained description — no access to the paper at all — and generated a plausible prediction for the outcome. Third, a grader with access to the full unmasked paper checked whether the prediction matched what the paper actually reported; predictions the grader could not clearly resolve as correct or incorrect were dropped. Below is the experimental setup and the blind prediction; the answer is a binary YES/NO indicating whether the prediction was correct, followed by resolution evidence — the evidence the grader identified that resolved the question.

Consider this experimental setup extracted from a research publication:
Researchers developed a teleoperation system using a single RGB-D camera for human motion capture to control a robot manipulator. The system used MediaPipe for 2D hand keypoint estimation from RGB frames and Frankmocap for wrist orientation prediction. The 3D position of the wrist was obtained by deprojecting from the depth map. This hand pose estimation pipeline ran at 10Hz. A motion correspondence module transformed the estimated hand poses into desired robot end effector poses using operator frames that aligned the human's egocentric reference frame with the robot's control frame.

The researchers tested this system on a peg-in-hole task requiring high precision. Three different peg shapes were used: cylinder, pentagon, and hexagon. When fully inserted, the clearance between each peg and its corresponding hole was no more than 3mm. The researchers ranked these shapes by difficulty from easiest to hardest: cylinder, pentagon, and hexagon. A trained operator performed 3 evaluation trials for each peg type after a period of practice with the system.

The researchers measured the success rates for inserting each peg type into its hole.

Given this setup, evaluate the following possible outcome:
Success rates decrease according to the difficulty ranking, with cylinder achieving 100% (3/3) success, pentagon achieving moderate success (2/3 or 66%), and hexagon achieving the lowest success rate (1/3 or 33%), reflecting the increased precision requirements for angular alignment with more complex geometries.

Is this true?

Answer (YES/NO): NO